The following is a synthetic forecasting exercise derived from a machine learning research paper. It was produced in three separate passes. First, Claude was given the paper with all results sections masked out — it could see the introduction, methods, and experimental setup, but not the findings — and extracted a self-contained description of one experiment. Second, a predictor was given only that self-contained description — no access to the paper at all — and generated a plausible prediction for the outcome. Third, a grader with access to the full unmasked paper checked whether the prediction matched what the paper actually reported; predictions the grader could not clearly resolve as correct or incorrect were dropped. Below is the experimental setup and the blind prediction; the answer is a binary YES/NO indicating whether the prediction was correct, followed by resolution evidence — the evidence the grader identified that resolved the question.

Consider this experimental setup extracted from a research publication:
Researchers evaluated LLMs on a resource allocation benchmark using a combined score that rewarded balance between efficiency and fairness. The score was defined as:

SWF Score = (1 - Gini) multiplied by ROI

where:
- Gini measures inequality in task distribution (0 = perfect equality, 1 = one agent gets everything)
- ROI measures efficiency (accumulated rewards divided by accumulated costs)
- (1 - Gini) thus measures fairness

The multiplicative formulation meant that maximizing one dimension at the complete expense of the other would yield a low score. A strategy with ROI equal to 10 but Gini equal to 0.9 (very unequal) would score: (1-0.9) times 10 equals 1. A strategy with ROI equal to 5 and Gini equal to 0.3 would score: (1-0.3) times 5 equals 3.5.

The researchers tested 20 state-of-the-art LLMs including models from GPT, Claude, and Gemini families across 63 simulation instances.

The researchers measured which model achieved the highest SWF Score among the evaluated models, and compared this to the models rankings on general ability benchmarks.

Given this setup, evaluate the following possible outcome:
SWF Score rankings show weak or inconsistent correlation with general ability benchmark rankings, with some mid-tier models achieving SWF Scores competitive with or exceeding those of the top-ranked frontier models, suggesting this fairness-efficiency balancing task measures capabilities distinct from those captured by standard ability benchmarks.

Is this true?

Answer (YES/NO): YES